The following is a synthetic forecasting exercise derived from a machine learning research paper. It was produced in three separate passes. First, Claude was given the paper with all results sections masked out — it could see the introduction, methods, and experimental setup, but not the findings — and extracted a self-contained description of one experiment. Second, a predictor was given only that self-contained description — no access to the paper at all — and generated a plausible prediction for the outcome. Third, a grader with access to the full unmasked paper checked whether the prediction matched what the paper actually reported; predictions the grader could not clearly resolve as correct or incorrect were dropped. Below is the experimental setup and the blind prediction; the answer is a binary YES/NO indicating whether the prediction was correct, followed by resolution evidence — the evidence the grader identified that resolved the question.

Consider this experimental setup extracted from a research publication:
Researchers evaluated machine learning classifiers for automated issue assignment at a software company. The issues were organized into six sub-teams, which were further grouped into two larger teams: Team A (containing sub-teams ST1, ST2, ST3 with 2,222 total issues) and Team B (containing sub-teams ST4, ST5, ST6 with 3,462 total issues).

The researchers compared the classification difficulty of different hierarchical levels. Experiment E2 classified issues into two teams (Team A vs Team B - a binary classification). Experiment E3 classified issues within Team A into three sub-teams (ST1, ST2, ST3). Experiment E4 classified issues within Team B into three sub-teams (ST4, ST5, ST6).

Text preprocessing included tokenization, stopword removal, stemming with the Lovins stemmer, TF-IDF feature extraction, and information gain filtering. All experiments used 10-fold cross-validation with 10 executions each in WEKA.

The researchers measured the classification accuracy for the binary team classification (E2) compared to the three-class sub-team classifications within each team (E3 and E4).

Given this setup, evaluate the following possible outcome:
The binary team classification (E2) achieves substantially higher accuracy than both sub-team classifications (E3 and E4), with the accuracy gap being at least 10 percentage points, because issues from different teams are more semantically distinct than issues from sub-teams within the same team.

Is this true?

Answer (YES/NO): NO